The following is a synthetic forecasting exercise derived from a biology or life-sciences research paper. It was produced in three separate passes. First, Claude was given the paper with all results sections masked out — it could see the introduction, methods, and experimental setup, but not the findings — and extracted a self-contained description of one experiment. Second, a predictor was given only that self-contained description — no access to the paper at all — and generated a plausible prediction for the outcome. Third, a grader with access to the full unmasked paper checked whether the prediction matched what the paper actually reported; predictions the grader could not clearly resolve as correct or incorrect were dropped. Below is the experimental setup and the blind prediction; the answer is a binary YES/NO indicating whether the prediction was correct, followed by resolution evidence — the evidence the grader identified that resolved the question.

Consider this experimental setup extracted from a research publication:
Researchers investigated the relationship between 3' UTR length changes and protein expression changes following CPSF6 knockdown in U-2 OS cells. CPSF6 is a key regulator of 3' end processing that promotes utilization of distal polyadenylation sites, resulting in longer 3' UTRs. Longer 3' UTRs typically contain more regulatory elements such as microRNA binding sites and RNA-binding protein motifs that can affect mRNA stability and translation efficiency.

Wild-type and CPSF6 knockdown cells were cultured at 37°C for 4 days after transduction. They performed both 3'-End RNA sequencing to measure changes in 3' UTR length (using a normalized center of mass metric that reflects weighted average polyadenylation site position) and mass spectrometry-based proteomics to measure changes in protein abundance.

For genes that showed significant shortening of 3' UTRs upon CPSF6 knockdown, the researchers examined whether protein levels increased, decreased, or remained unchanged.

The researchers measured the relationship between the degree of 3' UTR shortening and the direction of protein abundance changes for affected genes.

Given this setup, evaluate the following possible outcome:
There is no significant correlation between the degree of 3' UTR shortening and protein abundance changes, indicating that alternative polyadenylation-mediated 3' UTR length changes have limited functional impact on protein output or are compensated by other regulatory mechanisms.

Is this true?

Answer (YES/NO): NO